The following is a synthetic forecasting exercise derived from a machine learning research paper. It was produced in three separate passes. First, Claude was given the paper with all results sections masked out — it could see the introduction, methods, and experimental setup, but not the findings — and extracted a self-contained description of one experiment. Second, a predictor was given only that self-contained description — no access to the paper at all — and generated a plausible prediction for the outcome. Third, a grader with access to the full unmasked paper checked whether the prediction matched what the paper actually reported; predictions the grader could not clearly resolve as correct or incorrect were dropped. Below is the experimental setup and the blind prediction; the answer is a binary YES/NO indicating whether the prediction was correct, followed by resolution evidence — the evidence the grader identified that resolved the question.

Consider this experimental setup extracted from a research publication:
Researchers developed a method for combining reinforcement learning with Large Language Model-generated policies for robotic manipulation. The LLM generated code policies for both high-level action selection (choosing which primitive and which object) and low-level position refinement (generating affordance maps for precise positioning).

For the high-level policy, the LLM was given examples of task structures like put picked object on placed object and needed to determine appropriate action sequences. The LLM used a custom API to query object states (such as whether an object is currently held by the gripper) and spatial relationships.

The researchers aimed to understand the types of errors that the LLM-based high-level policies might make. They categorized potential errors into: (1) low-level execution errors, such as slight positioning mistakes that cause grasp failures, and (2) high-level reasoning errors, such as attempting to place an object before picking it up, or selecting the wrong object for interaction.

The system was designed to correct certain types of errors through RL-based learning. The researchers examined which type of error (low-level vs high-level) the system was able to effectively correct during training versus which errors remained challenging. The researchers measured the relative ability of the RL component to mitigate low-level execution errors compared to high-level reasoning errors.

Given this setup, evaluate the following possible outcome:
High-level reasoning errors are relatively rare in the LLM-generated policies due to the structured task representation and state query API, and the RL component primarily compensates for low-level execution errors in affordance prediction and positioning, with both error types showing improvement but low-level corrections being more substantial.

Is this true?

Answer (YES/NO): NO